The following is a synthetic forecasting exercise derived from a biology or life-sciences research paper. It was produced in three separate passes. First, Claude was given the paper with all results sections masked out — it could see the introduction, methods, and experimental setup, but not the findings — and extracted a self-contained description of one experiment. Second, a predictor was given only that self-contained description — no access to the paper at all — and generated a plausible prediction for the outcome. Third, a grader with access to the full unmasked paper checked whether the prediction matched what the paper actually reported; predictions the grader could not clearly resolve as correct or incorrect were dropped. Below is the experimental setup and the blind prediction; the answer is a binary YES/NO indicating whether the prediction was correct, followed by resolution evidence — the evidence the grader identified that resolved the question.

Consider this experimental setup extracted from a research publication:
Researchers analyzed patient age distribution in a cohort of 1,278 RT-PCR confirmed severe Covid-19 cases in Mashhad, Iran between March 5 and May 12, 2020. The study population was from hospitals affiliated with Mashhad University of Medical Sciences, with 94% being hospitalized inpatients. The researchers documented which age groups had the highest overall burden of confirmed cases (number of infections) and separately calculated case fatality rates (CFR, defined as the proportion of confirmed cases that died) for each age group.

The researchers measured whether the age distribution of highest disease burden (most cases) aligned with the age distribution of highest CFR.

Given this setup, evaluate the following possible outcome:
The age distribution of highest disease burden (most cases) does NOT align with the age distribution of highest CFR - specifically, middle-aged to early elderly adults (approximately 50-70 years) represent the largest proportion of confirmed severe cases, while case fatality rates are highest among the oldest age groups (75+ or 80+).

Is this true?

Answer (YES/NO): YES